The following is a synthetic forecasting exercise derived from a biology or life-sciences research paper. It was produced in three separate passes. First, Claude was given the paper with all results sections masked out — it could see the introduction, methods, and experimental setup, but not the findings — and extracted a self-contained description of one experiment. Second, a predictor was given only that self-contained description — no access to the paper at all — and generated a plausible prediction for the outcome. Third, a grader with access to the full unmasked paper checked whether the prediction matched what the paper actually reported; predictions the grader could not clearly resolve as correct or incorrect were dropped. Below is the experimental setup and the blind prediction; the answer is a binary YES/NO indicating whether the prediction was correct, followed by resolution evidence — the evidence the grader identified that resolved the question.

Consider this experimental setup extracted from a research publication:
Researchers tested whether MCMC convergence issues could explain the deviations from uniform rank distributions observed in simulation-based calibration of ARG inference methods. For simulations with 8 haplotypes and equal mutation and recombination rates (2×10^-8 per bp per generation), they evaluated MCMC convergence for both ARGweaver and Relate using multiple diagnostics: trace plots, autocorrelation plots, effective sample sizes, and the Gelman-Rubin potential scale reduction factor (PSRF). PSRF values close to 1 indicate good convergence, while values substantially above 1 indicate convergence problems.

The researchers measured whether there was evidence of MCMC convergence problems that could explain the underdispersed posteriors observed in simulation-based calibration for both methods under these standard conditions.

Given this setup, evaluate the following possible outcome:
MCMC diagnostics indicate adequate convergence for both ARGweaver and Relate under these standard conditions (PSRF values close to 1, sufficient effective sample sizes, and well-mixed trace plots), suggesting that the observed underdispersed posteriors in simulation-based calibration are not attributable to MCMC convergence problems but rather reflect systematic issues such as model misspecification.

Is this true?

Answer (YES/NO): YES